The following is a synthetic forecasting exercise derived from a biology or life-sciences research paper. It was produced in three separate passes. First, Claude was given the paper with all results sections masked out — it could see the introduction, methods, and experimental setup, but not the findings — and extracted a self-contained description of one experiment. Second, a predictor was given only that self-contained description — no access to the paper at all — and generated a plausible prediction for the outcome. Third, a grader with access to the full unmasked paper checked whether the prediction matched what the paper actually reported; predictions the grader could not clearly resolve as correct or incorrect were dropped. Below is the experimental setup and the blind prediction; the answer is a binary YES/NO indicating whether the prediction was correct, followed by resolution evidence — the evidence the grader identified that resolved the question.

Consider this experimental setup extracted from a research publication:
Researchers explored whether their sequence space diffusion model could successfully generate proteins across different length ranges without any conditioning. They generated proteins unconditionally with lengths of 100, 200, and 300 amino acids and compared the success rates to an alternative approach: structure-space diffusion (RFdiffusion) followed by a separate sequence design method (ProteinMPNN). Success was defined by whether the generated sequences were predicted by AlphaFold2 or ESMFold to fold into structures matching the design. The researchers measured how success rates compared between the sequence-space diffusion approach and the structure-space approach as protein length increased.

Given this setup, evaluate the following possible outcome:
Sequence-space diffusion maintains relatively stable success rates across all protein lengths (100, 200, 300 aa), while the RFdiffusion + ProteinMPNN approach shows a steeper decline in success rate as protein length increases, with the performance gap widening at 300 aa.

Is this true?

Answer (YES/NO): NO